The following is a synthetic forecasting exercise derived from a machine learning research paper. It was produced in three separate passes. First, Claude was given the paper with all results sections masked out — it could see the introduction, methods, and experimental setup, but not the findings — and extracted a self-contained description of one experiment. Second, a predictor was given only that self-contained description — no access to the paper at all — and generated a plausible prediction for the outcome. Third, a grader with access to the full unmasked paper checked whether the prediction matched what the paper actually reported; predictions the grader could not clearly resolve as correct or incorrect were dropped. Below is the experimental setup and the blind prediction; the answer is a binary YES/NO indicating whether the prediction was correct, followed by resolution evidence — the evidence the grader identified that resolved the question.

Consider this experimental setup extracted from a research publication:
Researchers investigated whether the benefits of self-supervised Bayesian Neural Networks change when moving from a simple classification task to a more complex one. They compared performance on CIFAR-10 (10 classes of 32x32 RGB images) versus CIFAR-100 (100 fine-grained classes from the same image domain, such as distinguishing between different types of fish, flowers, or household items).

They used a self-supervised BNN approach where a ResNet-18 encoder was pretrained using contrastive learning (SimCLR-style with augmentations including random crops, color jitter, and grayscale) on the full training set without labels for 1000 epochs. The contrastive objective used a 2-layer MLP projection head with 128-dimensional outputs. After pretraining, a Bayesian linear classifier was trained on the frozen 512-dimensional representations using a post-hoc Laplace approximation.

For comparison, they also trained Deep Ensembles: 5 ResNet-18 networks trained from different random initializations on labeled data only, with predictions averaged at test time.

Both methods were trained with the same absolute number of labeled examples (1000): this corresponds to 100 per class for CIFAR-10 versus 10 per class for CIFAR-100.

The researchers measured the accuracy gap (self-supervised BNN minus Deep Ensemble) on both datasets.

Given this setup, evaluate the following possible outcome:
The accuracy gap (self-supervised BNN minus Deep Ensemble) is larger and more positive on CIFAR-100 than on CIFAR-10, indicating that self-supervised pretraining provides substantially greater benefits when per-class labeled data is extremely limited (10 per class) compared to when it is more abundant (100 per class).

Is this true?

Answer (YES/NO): NO